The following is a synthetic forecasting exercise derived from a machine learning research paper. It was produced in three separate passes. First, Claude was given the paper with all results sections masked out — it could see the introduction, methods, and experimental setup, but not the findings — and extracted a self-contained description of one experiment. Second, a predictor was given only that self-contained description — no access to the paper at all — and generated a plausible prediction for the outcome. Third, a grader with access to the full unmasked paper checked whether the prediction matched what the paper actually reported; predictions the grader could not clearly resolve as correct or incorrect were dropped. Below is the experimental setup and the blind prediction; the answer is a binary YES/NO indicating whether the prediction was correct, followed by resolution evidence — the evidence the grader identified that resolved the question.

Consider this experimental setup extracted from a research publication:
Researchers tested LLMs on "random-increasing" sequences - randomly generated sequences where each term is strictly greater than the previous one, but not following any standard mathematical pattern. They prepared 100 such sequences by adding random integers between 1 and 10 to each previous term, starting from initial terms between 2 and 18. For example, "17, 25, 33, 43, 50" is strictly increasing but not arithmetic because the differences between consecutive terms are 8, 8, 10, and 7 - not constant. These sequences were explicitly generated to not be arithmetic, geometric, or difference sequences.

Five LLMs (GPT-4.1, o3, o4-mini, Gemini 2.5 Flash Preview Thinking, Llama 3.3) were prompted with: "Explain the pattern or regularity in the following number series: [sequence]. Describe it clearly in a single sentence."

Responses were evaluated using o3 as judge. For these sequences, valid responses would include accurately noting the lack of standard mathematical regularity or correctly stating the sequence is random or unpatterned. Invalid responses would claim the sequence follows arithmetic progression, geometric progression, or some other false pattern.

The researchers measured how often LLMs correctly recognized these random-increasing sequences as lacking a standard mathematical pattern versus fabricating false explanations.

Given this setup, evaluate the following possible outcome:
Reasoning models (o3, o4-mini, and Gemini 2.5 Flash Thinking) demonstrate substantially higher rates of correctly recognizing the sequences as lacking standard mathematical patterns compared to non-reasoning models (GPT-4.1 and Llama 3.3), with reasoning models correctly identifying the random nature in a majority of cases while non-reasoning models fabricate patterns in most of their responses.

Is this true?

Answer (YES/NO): NO